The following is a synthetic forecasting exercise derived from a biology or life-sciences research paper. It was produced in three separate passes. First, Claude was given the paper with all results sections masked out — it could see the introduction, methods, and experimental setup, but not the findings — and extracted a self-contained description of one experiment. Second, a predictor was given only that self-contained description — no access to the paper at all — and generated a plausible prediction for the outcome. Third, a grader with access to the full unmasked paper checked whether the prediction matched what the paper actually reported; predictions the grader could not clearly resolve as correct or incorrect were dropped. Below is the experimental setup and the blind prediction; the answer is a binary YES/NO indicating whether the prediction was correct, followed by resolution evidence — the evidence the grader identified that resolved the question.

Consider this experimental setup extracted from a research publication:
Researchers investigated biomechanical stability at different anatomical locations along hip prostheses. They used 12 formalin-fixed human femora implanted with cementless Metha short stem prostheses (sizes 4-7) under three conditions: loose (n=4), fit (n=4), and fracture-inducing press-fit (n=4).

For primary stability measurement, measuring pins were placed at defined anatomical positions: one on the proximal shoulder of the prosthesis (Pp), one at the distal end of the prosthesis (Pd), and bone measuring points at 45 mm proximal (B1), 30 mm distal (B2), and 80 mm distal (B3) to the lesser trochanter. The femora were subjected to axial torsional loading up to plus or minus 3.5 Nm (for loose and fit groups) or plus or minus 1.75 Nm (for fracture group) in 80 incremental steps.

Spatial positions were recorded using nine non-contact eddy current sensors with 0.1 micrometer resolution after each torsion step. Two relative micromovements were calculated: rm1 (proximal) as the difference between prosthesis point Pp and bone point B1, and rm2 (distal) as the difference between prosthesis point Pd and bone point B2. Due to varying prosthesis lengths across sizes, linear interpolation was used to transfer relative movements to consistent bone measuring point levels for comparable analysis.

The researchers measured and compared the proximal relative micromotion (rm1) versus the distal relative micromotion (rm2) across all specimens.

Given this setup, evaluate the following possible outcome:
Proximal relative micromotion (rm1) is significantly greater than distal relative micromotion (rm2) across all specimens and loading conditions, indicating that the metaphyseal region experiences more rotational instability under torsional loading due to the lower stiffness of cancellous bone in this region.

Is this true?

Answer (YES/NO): NO